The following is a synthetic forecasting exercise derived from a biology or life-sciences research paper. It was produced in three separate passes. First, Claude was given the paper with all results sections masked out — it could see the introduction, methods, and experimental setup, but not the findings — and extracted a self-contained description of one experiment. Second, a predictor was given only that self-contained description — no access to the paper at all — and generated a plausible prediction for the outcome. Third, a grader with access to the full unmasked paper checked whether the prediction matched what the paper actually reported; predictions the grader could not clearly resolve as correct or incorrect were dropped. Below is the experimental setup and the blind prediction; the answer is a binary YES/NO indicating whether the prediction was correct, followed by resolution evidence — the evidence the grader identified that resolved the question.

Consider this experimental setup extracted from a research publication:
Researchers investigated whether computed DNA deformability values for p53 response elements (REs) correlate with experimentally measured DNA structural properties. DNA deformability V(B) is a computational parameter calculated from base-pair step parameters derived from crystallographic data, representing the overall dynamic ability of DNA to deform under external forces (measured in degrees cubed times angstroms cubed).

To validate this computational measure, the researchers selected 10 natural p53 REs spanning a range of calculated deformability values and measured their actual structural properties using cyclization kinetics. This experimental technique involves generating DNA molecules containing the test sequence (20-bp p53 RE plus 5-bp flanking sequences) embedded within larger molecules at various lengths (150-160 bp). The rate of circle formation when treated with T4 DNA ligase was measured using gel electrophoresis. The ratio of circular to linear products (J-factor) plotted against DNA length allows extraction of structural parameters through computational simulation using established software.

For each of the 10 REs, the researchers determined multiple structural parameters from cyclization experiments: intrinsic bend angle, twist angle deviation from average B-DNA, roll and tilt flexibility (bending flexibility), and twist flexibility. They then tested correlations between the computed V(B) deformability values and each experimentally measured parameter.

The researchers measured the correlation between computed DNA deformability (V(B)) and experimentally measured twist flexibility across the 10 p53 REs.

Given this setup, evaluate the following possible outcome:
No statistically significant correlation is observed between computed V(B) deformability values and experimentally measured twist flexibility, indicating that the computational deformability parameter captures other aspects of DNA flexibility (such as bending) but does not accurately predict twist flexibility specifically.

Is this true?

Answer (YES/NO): NO